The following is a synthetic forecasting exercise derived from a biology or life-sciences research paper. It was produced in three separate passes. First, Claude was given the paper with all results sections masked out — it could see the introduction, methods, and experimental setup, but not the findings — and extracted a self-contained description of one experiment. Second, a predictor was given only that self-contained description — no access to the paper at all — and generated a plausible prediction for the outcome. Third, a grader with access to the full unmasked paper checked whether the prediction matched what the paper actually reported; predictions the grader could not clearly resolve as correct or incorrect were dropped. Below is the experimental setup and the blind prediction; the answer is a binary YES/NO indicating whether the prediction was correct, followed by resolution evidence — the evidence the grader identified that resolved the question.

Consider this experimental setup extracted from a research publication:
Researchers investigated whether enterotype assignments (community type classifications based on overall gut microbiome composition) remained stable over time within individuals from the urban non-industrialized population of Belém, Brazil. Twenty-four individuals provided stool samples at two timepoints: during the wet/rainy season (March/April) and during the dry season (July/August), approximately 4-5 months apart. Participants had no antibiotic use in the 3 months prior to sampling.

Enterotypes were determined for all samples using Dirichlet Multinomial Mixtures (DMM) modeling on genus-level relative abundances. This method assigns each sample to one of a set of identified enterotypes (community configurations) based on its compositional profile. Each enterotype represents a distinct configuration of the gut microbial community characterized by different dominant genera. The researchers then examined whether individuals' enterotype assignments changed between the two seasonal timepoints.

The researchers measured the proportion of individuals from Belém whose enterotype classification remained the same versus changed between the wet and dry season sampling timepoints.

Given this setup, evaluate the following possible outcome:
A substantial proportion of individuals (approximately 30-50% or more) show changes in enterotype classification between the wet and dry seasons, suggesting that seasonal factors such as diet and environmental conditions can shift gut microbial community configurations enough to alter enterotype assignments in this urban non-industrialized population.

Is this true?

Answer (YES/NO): NO